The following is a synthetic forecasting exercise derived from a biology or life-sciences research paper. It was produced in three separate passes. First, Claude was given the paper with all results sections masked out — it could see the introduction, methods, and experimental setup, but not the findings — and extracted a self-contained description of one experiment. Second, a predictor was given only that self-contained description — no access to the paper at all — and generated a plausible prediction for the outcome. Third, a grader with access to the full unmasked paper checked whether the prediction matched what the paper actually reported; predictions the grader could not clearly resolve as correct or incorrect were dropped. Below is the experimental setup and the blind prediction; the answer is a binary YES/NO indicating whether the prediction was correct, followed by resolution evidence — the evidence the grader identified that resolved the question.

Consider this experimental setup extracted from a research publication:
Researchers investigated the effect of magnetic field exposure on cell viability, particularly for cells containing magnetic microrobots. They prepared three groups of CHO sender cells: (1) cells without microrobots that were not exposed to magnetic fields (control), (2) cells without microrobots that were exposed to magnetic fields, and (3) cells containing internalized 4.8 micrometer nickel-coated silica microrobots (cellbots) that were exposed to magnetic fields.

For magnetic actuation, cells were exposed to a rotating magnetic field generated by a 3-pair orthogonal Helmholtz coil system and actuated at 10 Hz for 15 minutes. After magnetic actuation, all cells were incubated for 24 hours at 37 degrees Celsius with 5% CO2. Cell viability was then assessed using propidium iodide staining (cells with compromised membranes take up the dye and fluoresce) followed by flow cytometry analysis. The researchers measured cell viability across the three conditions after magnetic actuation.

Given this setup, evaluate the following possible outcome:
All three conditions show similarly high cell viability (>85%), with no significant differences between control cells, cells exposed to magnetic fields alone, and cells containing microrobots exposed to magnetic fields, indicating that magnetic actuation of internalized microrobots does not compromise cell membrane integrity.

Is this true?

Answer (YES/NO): NO